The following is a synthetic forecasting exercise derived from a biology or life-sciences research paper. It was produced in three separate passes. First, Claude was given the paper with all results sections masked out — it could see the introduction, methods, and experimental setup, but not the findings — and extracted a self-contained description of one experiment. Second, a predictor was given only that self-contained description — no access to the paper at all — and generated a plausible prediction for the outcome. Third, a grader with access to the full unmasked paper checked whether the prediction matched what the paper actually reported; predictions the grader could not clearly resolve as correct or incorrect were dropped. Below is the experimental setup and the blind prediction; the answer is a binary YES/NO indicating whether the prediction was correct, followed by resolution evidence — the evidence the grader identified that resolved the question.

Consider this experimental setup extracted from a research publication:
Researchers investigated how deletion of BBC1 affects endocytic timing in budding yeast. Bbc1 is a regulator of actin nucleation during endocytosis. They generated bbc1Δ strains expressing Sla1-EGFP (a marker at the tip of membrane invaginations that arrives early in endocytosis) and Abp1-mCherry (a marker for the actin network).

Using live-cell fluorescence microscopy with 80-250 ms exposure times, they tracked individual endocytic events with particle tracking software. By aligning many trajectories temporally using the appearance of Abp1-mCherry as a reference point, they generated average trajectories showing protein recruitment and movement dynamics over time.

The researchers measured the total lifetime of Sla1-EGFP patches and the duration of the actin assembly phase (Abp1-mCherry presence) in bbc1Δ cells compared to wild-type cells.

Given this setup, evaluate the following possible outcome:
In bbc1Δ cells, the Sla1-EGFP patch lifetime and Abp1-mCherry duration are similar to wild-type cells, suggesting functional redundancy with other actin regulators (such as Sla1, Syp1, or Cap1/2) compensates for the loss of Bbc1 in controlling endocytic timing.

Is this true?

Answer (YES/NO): NO